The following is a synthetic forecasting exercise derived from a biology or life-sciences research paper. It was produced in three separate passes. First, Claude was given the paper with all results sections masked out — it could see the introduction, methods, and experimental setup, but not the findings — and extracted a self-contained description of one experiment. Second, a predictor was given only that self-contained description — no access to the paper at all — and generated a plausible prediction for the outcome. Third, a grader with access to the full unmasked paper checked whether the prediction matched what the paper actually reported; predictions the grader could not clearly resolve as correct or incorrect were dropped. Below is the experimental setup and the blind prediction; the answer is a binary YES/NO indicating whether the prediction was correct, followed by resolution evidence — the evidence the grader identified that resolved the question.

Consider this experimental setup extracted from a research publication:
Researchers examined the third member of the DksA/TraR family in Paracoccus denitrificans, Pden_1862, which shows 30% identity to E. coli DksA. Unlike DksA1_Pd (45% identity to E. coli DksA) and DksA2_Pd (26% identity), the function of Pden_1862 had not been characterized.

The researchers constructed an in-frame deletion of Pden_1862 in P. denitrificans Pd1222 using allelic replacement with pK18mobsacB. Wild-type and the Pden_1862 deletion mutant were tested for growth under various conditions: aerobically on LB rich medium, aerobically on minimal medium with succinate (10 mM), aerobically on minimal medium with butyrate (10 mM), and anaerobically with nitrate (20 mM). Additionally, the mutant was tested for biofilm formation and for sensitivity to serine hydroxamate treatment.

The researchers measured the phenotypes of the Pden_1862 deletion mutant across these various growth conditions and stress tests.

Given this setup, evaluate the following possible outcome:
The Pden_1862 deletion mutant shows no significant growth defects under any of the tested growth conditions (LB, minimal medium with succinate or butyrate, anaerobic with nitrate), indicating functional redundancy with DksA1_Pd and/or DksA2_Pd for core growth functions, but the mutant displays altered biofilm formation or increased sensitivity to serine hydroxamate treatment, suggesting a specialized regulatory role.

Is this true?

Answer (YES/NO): NO